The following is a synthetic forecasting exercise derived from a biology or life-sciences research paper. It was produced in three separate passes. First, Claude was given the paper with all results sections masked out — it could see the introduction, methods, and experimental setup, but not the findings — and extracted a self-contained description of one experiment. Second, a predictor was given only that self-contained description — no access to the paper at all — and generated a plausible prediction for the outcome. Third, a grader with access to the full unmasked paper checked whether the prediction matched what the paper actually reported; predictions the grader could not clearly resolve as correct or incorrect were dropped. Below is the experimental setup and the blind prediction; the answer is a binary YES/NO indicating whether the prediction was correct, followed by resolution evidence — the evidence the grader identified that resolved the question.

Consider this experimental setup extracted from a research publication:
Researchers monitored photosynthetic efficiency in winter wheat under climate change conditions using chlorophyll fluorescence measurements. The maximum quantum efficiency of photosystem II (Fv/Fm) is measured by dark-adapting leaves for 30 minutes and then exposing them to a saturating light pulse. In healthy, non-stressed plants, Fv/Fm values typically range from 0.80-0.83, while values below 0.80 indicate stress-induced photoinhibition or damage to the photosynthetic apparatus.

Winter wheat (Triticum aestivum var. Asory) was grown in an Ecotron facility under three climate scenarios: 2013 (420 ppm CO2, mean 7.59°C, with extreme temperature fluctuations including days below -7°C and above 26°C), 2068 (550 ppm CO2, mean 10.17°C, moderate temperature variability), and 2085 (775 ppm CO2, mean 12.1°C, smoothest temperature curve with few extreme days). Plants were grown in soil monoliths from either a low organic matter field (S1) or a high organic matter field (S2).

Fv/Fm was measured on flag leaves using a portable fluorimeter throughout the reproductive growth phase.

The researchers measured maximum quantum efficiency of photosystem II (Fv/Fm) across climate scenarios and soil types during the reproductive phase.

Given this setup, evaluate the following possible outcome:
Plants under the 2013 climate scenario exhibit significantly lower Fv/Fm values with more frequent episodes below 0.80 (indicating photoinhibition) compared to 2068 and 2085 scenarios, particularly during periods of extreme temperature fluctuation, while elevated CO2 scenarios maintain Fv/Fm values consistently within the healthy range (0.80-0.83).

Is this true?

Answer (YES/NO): NO